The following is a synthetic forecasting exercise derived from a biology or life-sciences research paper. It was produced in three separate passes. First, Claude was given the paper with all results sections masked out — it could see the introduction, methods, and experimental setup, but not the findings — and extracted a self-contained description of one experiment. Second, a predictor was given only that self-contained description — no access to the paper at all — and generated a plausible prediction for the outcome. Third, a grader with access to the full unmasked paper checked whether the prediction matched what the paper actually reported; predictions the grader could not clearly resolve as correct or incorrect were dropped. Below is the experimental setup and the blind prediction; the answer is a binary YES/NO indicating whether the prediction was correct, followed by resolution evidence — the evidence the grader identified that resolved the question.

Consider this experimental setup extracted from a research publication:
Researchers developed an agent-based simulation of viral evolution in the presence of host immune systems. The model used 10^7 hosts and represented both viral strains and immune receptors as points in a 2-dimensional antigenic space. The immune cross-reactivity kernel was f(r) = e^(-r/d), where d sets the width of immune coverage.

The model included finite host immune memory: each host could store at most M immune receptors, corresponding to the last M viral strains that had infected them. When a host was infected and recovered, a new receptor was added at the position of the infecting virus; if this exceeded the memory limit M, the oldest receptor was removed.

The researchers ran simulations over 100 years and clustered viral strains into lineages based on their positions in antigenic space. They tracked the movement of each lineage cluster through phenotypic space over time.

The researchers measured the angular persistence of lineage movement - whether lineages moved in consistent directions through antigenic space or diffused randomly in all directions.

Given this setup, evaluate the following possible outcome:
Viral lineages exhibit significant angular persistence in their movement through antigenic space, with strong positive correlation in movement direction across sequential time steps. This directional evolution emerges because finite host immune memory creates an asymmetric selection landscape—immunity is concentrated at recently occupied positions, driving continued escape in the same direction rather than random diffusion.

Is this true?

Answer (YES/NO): NO